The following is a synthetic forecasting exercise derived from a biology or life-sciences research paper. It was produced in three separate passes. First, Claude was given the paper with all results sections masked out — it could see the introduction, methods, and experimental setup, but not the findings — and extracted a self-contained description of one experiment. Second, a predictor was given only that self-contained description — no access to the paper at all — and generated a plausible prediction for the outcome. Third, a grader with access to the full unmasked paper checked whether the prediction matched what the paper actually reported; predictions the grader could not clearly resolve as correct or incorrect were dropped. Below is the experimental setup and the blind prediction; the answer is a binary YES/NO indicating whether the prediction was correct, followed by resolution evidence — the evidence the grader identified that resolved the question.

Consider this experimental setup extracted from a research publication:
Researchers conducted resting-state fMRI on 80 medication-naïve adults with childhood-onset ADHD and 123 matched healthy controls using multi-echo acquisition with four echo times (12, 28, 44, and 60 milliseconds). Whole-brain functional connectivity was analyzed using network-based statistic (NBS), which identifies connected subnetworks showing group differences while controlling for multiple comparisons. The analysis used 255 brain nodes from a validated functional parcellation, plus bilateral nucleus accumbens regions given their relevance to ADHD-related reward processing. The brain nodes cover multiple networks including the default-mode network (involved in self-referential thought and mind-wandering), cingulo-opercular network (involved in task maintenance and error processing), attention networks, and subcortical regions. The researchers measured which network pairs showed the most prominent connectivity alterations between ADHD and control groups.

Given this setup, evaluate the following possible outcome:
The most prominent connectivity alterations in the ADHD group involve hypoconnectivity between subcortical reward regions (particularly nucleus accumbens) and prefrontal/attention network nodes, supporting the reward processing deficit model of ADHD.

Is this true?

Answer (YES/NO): NO